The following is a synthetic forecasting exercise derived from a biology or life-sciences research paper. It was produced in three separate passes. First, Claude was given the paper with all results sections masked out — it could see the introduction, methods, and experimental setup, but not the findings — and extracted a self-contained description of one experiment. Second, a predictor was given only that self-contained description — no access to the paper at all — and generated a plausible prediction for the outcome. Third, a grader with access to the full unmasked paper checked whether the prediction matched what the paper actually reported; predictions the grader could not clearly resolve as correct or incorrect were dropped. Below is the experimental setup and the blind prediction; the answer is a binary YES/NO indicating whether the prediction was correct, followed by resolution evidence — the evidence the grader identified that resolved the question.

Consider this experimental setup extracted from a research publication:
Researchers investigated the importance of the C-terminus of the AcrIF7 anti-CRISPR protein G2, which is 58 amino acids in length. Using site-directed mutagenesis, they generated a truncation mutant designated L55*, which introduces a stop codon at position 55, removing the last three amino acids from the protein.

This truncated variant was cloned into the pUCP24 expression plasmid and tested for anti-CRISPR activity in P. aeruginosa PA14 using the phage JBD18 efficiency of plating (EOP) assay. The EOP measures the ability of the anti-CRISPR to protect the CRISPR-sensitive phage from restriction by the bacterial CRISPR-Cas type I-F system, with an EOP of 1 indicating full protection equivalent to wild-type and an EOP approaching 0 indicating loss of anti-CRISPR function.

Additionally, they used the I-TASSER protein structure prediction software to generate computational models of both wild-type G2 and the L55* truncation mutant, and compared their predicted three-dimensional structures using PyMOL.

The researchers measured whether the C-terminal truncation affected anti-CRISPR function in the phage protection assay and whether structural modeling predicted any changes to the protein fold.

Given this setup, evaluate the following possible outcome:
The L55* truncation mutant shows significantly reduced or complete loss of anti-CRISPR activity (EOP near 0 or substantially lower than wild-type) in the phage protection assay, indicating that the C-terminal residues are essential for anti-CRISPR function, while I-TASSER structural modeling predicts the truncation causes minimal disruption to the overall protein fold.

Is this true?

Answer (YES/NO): NO